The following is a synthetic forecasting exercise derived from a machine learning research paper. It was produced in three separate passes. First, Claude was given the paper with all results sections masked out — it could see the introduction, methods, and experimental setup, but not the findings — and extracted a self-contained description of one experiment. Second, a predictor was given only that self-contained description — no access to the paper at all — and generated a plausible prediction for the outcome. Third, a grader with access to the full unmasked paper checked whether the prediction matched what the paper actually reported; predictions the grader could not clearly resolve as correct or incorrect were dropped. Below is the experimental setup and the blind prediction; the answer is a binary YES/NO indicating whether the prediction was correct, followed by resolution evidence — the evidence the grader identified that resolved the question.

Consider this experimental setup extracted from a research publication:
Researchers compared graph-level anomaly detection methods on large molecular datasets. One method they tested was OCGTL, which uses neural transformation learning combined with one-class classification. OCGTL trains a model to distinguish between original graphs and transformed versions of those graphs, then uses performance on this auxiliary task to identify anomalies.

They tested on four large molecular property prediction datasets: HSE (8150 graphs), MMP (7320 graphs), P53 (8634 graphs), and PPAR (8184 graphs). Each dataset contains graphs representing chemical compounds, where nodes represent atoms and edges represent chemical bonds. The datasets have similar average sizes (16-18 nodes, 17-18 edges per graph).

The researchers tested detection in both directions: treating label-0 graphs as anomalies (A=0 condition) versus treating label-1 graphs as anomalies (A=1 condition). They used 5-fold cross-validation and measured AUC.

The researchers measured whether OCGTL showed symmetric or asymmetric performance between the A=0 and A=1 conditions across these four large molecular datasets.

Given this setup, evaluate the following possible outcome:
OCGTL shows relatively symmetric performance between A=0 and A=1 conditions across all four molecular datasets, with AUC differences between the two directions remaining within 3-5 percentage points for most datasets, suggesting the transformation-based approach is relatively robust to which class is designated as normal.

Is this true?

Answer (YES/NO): NO